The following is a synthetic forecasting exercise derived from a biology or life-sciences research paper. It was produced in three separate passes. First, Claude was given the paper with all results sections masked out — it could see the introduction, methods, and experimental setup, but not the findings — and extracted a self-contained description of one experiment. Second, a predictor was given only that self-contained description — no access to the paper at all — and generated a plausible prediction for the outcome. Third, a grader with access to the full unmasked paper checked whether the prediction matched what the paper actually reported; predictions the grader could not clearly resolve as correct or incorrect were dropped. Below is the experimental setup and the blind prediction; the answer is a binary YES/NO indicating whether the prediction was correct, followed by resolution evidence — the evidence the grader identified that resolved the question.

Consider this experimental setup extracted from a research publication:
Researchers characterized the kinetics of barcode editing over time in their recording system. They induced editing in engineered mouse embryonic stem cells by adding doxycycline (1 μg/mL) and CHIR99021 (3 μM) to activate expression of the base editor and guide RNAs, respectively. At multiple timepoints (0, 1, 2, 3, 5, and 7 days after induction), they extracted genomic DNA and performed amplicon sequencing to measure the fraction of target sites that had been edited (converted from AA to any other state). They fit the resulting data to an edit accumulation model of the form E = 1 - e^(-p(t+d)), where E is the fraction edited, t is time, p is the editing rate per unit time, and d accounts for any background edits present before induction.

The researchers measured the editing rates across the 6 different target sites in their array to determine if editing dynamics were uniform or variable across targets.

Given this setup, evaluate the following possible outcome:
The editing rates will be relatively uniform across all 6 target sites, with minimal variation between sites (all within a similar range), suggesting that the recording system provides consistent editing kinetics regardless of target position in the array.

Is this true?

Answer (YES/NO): NO